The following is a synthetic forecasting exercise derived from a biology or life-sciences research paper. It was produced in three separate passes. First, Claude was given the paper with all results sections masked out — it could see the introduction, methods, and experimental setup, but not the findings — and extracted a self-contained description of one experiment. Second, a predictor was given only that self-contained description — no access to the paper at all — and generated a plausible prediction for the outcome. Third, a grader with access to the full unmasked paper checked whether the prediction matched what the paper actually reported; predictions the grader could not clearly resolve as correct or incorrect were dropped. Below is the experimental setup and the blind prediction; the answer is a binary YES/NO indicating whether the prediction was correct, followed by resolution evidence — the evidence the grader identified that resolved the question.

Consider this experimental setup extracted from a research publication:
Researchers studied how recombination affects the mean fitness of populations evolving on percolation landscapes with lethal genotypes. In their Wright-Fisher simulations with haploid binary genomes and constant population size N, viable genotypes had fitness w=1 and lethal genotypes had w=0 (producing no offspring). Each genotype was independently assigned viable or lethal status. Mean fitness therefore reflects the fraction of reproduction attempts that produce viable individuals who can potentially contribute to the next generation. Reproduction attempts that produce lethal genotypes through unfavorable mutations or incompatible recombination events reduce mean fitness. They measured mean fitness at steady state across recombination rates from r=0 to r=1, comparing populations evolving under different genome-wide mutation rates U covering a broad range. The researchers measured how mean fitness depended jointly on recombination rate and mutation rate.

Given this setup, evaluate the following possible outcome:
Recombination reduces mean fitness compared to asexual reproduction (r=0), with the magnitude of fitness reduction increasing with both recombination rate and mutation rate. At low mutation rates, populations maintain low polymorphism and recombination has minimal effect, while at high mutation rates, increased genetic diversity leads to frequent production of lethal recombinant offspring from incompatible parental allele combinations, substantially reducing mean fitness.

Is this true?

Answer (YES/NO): NO